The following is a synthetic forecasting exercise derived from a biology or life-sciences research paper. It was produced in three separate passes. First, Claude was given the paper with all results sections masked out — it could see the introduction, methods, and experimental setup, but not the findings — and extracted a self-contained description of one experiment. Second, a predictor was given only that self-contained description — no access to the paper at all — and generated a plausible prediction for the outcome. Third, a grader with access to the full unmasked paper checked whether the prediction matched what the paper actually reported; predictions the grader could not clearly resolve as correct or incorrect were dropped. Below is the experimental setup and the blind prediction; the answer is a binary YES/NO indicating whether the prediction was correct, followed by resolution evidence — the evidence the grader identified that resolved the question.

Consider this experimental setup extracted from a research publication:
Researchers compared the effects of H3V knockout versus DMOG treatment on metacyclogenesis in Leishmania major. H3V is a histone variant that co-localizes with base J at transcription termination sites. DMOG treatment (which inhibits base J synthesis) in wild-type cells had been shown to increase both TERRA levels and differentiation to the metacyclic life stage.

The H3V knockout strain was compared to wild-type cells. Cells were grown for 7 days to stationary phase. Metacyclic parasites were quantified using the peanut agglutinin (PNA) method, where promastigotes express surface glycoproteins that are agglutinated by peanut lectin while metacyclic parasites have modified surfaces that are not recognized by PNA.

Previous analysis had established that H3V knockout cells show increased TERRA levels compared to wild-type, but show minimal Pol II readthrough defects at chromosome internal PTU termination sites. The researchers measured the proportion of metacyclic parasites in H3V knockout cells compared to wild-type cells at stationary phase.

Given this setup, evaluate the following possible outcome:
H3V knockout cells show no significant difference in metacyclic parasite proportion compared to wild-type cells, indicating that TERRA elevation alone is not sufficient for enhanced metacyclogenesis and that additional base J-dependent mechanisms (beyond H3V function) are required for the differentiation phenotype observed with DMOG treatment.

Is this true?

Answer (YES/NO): YES